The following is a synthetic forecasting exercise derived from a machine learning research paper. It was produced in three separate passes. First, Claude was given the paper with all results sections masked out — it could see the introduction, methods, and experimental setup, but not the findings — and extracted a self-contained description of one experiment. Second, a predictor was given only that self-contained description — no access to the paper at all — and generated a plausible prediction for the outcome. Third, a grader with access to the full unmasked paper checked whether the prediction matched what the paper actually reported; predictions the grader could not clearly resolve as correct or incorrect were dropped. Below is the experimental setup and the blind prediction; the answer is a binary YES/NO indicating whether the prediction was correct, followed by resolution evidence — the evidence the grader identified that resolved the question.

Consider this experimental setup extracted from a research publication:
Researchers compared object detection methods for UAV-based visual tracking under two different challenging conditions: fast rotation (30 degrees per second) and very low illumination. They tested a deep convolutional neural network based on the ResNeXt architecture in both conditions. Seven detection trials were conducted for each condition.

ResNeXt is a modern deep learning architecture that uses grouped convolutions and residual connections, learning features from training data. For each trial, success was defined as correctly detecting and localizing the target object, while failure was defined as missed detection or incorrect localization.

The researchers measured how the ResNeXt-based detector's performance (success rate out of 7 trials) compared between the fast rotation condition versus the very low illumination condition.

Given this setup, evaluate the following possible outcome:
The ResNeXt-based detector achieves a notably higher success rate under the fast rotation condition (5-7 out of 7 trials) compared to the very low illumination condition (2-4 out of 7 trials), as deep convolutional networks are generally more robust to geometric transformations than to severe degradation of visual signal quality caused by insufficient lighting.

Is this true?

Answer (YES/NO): YES